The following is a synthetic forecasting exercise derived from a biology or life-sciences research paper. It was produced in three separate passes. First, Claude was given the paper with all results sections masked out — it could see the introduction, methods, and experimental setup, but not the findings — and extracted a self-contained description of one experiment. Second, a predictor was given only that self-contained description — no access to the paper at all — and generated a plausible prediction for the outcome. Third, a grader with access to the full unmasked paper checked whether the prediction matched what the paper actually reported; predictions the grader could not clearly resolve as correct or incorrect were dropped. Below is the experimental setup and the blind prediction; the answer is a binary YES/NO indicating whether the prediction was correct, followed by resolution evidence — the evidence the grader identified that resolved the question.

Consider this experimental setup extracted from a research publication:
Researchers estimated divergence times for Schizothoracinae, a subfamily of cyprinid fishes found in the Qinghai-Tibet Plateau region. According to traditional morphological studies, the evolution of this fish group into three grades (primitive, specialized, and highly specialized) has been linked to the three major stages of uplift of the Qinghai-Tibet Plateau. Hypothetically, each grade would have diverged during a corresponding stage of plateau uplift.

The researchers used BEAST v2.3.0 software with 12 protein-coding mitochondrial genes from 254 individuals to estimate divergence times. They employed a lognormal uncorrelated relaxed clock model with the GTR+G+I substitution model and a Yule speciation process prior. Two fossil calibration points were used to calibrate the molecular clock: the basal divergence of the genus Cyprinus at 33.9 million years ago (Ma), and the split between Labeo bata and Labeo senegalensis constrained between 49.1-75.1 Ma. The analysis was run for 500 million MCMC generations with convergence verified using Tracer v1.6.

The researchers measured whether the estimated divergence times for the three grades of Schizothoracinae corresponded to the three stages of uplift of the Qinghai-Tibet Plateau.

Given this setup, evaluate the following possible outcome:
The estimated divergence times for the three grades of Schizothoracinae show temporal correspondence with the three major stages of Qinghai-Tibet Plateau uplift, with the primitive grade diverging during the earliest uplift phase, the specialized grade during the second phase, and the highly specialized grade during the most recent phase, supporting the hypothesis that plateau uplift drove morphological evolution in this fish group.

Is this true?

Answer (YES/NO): NO